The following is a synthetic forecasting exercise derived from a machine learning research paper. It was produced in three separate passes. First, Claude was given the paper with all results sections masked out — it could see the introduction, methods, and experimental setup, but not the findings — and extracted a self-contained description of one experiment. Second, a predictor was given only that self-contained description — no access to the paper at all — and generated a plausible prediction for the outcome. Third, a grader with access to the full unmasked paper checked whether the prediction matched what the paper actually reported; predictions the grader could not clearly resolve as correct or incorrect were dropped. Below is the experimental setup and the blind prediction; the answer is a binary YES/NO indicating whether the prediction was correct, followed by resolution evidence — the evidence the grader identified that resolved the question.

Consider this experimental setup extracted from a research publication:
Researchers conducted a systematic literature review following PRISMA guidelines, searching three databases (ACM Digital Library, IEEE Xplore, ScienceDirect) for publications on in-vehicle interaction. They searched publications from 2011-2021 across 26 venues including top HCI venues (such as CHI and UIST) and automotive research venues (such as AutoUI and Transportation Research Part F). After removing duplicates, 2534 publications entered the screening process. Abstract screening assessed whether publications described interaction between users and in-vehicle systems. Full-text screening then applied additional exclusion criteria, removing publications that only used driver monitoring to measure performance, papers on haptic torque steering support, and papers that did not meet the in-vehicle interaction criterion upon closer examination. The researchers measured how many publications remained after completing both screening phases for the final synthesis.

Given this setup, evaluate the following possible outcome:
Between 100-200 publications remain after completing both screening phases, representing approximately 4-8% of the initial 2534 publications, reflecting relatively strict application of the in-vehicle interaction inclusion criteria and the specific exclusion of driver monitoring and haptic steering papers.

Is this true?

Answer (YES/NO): NO